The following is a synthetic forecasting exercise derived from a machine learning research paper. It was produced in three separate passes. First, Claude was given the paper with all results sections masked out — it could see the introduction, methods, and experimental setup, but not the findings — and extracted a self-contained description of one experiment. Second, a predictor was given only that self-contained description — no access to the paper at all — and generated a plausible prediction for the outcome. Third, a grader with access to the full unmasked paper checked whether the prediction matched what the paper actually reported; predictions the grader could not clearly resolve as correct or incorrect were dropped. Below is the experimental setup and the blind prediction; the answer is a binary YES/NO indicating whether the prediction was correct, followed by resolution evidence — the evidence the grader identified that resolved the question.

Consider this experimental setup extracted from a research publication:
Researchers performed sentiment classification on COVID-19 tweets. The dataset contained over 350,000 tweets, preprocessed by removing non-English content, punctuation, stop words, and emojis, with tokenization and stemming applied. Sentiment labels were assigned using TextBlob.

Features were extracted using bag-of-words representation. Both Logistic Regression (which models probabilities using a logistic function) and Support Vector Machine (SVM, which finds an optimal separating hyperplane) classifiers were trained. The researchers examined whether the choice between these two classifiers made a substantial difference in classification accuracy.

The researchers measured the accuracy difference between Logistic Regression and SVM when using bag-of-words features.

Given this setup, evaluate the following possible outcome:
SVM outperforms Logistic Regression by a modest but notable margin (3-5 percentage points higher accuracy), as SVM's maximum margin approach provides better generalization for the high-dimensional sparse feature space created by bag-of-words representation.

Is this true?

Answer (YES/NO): NO